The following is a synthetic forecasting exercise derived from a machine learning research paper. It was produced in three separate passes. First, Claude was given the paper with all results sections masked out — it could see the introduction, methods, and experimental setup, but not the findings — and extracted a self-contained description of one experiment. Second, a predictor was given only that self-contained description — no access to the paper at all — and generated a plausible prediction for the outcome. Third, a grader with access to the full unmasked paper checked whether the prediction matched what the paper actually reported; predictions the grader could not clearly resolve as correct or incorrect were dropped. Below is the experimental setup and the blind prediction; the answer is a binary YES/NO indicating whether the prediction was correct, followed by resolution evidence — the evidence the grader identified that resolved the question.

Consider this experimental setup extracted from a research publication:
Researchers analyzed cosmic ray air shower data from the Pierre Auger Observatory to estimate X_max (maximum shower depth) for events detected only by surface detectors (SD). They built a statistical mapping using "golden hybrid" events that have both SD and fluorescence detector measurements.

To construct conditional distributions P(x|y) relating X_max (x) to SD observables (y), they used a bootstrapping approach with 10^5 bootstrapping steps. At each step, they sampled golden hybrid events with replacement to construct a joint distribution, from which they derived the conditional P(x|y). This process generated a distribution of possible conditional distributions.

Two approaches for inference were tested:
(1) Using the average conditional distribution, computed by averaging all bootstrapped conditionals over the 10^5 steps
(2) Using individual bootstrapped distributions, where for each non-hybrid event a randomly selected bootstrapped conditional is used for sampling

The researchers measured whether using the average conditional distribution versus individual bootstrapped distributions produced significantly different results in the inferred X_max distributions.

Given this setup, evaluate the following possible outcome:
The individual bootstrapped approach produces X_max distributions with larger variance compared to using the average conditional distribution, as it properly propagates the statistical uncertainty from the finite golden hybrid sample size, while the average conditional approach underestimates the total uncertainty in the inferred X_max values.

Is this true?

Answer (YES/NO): NO